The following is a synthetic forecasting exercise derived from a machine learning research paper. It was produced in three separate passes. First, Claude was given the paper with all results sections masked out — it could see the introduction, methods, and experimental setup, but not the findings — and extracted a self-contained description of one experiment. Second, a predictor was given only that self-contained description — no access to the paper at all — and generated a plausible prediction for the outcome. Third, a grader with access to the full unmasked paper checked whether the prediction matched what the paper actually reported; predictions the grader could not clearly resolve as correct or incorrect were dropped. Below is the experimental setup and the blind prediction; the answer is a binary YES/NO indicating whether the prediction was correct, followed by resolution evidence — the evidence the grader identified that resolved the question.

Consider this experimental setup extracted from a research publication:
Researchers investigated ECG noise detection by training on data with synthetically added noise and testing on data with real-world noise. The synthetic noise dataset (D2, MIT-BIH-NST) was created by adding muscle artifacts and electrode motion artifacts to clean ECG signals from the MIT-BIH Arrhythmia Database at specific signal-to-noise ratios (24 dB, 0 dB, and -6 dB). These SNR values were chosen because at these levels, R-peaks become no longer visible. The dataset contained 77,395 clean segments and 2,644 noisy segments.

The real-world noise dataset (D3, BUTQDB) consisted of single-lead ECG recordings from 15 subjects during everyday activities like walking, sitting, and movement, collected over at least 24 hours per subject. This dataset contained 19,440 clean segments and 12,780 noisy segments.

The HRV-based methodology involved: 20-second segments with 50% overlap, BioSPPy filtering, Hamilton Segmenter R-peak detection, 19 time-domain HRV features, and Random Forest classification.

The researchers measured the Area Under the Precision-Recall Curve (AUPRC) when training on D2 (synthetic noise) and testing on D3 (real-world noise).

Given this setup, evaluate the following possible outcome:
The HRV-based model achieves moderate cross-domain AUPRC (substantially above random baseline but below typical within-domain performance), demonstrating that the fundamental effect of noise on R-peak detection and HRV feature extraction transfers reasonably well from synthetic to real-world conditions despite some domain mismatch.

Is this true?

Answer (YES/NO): NO